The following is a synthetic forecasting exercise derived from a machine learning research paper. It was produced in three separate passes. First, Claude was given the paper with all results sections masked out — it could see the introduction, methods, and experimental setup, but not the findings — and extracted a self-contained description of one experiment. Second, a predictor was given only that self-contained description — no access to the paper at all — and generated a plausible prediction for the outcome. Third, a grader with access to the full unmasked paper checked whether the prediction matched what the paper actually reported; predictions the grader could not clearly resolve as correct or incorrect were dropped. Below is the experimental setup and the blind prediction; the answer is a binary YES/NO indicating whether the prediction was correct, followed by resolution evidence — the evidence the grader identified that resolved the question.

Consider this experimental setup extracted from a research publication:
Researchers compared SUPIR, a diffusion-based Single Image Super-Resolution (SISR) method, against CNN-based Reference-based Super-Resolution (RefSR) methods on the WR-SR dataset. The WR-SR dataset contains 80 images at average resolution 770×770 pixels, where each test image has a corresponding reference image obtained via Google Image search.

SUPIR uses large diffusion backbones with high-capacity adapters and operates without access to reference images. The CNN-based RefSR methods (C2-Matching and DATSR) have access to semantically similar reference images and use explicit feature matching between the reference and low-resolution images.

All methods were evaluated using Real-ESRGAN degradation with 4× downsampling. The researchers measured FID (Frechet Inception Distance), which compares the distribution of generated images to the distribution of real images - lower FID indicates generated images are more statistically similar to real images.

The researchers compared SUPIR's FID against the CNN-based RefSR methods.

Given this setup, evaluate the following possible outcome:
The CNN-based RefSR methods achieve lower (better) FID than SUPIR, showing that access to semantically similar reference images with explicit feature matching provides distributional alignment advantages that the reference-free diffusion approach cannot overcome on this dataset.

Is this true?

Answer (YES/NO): NO